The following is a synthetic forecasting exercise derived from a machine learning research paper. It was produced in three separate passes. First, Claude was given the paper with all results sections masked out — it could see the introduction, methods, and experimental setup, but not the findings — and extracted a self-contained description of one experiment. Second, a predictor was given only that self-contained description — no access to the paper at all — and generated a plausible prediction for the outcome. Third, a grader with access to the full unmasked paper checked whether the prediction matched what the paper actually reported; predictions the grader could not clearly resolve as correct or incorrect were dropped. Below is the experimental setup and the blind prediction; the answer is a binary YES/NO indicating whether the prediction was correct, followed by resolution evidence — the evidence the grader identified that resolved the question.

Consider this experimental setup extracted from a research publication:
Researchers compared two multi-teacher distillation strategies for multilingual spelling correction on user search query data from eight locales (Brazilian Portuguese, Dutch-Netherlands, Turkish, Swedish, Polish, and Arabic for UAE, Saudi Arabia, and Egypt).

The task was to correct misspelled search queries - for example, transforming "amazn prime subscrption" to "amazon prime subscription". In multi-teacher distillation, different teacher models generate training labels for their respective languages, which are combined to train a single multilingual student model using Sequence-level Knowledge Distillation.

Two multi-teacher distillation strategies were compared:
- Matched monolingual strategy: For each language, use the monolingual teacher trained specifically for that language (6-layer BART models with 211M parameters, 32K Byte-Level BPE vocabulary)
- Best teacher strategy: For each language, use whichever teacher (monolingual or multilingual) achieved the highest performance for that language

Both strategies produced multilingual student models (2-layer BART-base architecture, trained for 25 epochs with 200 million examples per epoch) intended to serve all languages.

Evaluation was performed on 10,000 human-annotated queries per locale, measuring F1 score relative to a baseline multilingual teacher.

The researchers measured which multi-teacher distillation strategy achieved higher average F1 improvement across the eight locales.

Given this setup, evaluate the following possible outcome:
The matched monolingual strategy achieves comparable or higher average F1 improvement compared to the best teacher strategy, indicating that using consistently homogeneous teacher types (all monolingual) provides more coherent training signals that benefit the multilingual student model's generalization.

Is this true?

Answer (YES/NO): NO